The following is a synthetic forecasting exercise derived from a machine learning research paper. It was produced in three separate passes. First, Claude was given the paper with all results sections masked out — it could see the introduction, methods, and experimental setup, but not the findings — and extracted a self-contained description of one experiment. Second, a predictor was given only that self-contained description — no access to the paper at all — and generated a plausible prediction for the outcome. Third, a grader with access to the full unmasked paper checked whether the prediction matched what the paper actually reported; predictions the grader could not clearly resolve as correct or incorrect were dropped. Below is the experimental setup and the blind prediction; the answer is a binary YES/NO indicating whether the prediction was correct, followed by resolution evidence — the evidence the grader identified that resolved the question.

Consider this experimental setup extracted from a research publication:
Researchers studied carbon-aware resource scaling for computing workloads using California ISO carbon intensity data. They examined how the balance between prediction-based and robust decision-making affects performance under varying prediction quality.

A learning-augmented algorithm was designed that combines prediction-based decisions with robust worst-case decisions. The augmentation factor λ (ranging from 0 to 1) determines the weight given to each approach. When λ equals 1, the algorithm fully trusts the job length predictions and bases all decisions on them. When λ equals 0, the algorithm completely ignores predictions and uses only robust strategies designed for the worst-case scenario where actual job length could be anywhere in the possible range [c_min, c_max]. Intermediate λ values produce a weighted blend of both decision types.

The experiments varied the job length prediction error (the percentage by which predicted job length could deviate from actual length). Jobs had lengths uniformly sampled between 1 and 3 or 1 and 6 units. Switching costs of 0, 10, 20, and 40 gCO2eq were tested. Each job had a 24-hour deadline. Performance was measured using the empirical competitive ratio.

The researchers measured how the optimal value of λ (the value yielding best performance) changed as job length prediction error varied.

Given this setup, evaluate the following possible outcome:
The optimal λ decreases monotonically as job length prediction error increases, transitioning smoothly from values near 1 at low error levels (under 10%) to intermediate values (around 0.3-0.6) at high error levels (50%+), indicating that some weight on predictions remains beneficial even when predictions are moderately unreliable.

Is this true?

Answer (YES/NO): NO